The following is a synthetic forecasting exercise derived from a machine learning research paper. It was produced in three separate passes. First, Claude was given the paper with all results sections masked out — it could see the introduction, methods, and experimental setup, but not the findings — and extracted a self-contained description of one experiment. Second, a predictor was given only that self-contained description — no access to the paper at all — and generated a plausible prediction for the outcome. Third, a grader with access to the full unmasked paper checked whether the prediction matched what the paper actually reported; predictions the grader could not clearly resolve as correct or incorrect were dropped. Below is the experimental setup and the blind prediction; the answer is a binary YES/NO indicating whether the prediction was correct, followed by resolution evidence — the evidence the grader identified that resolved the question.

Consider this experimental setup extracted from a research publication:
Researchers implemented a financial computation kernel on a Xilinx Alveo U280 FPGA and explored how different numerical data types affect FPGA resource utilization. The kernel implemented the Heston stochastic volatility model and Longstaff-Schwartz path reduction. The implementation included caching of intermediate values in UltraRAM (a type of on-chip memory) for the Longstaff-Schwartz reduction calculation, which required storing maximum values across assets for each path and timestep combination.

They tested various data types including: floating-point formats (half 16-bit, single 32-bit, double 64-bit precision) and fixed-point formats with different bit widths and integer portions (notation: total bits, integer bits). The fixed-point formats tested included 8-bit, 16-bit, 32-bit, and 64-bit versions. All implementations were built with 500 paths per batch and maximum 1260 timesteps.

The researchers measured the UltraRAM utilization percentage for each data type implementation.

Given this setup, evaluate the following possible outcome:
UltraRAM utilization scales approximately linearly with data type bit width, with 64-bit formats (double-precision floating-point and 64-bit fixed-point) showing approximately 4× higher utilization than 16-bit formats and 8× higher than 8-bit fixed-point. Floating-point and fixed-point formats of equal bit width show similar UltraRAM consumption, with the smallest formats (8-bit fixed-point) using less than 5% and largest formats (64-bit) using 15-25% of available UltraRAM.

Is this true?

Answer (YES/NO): NO